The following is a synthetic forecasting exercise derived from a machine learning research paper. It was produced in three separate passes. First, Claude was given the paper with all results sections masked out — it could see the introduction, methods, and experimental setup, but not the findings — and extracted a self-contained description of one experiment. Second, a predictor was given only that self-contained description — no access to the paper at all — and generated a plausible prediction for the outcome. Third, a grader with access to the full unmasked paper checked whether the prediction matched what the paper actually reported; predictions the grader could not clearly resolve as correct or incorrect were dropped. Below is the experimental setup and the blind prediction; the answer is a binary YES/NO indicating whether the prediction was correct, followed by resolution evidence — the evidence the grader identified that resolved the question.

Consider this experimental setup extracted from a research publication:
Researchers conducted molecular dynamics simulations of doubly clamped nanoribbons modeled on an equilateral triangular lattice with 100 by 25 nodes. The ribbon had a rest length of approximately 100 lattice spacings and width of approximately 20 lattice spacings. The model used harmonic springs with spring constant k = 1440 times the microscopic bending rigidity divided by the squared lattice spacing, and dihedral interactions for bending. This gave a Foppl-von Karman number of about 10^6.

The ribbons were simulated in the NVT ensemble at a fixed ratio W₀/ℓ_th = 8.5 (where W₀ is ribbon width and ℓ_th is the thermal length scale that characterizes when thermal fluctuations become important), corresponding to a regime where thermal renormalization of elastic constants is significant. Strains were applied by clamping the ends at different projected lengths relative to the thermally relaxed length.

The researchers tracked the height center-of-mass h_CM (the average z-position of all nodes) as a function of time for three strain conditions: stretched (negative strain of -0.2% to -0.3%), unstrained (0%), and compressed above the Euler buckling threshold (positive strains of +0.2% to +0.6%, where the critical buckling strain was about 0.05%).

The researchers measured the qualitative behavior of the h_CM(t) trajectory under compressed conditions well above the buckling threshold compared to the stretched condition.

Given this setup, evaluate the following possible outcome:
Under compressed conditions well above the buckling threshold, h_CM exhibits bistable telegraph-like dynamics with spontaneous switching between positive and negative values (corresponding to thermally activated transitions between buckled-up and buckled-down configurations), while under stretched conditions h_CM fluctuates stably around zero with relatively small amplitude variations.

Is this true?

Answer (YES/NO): YES